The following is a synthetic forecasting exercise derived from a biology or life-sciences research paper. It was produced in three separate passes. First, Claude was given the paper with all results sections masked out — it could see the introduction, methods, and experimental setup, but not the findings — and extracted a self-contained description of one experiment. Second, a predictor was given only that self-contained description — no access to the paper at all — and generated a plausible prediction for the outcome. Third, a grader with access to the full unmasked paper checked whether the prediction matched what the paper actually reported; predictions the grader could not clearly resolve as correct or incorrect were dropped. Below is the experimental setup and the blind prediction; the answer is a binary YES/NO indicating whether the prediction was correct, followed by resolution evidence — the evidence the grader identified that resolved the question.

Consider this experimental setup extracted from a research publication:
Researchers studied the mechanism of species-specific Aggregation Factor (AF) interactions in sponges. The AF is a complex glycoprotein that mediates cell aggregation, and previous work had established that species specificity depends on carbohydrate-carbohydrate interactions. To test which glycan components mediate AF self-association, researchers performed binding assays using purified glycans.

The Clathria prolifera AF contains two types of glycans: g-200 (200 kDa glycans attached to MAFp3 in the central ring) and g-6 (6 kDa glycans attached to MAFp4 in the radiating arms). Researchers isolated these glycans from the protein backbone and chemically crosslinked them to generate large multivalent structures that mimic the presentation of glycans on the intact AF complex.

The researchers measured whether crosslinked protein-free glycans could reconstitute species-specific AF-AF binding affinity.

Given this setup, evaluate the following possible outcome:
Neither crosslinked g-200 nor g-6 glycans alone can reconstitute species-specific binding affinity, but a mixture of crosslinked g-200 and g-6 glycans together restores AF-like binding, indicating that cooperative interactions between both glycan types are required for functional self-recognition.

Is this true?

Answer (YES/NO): NO